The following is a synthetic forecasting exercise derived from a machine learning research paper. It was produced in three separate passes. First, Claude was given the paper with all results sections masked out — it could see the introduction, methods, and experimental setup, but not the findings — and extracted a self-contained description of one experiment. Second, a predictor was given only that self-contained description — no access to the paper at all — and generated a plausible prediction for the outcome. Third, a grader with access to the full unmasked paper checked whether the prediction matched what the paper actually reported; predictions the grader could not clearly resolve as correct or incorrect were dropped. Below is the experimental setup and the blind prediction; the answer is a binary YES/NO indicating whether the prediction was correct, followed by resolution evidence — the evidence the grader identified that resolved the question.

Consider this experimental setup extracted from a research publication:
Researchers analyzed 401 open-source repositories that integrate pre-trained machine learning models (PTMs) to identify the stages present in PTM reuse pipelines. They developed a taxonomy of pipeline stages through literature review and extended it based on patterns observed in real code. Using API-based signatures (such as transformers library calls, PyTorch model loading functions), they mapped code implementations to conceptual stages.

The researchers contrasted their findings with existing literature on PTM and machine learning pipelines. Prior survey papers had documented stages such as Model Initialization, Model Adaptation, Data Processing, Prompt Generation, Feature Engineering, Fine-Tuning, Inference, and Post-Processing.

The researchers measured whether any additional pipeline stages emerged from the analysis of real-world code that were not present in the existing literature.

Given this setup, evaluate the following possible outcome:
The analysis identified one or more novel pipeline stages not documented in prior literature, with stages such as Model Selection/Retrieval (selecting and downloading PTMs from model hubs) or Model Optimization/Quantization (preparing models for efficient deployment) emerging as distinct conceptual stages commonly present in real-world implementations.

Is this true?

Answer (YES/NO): NO